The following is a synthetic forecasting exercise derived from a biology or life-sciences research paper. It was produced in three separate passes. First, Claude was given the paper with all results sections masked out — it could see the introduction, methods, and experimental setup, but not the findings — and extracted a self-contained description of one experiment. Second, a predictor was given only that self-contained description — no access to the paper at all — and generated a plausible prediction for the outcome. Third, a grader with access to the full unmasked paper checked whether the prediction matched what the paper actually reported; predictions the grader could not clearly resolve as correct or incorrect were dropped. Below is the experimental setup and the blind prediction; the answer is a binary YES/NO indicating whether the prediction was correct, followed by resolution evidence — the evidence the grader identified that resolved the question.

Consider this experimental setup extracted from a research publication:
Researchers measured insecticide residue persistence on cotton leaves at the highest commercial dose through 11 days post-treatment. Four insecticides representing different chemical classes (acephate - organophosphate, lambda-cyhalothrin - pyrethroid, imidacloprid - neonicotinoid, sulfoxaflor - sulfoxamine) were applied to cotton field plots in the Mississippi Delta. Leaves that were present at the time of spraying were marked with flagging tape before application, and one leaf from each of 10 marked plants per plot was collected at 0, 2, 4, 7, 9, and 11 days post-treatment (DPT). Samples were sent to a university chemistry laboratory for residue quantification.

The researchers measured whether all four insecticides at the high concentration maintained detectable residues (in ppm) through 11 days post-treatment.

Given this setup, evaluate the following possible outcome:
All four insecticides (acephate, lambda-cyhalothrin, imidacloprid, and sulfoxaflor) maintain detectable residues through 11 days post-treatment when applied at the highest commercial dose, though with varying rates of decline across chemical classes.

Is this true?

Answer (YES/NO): YES